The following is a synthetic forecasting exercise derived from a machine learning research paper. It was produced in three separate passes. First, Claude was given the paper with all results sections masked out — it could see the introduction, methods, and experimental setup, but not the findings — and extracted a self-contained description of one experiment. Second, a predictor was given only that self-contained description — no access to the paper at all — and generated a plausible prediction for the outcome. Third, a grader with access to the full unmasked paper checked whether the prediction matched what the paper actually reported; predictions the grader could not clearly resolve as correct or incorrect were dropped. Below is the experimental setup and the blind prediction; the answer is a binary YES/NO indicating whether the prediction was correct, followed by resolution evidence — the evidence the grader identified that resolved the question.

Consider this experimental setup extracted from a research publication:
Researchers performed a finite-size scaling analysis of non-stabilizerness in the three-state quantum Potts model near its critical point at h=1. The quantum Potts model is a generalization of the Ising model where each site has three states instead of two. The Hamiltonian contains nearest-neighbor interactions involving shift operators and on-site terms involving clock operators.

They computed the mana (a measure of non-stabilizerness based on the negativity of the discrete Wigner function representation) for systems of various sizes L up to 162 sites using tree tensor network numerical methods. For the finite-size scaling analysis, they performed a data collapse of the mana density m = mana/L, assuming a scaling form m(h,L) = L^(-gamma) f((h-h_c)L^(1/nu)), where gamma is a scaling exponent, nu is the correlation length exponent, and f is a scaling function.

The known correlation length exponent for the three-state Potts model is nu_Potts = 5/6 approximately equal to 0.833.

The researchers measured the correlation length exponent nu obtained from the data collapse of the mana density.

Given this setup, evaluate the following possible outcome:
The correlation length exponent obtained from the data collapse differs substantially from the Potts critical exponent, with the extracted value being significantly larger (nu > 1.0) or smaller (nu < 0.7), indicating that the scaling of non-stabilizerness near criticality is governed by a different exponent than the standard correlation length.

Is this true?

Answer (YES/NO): NO